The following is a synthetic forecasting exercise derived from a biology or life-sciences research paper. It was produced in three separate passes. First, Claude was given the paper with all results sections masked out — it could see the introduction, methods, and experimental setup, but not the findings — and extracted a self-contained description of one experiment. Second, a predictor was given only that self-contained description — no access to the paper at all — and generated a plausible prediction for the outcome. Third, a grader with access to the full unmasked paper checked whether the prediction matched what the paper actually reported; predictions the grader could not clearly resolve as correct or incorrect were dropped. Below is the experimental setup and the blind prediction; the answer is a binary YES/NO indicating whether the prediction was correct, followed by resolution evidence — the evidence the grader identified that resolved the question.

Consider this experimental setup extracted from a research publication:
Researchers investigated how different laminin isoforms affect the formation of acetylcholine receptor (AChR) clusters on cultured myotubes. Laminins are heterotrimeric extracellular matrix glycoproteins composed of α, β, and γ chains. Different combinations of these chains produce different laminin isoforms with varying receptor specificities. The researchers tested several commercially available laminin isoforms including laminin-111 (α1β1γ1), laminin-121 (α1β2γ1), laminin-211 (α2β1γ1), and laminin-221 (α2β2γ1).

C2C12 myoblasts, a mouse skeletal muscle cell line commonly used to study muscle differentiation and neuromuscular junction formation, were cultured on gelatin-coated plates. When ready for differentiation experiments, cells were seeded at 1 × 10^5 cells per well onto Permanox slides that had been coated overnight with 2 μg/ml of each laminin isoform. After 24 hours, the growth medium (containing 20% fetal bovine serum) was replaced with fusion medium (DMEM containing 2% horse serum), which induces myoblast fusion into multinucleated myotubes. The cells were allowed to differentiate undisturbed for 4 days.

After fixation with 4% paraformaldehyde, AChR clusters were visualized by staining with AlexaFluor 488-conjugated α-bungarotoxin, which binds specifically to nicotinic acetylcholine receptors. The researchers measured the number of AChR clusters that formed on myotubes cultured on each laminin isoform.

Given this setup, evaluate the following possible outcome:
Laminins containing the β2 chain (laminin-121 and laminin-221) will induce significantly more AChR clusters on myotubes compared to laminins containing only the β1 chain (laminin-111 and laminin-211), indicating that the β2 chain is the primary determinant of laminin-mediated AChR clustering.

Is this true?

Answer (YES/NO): NO